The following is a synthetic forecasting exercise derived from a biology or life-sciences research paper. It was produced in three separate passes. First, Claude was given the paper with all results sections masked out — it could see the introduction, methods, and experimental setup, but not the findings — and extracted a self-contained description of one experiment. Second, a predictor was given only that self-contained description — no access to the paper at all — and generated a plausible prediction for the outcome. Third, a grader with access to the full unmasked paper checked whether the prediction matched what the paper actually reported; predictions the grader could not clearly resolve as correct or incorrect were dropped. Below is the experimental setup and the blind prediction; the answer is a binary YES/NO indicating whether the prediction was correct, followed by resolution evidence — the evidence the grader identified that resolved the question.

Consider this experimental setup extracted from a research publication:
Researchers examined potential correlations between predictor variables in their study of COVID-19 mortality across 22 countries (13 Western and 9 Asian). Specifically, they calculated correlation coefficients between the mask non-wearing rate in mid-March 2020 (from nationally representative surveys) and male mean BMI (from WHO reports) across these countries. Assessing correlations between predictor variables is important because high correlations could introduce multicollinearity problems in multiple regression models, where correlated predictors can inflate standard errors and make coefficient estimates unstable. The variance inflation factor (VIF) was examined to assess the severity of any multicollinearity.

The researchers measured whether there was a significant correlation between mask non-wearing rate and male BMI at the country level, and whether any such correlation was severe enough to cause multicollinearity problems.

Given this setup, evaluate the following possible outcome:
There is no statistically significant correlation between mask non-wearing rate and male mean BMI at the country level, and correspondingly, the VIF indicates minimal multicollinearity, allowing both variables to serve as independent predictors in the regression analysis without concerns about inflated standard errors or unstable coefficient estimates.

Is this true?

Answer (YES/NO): NO